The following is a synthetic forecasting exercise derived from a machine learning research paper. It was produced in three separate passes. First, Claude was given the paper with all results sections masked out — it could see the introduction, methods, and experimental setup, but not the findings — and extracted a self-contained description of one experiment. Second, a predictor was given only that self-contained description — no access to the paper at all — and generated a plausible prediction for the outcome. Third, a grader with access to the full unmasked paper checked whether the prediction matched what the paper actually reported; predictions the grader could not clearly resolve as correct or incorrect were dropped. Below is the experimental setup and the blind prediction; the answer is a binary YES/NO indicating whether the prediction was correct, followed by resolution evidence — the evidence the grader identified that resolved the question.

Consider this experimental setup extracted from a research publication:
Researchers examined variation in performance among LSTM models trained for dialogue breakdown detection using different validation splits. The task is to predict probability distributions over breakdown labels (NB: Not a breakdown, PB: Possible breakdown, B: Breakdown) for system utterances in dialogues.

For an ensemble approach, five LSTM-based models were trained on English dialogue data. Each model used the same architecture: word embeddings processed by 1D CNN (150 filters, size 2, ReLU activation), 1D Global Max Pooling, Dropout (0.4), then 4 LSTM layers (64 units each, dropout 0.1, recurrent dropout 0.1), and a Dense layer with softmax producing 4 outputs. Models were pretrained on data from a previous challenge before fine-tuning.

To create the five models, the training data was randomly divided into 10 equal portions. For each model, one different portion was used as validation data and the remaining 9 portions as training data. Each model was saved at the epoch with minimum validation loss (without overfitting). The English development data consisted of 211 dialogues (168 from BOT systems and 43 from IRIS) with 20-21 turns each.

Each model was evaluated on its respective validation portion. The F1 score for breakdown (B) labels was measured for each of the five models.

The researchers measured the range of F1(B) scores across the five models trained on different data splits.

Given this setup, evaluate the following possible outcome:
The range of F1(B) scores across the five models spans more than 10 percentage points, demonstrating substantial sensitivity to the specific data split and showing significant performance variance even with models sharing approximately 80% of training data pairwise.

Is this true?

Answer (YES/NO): YES